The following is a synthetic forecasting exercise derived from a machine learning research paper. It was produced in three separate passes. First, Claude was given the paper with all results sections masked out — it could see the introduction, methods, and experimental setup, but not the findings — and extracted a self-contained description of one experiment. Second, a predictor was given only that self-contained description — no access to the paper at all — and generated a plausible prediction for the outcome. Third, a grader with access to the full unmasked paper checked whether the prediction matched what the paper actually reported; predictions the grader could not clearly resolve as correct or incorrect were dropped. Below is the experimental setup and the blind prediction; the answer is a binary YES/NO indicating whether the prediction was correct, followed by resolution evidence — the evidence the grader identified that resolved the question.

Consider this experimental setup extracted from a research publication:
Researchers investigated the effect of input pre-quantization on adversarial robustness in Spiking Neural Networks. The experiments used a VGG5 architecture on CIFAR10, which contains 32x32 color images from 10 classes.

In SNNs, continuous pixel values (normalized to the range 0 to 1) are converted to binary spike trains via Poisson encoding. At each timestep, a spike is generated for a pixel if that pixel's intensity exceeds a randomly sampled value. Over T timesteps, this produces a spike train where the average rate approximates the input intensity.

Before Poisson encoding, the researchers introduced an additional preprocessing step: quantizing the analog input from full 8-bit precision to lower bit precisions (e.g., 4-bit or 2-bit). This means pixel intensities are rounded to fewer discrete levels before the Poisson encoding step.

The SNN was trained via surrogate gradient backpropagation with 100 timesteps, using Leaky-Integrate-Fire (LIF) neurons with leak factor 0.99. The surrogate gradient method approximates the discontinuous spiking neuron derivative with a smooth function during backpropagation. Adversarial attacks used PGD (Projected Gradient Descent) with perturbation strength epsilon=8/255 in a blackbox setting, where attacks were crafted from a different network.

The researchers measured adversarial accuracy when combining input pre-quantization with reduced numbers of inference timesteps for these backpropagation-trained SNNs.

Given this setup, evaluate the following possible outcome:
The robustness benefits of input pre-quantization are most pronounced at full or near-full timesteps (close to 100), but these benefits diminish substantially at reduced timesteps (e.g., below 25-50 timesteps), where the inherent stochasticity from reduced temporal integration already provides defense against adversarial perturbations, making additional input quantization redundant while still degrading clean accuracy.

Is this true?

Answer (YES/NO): NO